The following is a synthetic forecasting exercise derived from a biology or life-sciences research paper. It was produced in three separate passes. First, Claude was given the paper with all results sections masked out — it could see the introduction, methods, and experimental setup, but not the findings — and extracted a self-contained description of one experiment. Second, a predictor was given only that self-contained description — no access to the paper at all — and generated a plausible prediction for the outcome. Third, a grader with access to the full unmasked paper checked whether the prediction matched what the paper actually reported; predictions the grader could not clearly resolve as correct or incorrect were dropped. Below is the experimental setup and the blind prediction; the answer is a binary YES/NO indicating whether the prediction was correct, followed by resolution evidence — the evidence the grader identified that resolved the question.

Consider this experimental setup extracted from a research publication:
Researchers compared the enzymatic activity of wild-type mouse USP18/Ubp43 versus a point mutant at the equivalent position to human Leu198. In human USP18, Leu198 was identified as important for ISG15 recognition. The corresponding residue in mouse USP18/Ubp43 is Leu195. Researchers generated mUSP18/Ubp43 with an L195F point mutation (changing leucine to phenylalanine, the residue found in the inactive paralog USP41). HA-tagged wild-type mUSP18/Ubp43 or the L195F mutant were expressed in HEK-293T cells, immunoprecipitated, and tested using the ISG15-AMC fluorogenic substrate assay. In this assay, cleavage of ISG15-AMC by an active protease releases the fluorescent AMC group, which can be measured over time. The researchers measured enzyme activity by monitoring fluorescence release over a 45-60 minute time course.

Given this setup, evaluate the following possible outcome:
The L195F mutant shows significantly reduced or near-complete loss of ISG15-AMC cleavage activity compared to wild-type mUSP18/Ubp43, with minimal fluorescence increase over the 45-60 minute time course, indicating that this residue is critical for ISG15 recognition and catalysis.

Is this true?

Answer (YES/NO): YES